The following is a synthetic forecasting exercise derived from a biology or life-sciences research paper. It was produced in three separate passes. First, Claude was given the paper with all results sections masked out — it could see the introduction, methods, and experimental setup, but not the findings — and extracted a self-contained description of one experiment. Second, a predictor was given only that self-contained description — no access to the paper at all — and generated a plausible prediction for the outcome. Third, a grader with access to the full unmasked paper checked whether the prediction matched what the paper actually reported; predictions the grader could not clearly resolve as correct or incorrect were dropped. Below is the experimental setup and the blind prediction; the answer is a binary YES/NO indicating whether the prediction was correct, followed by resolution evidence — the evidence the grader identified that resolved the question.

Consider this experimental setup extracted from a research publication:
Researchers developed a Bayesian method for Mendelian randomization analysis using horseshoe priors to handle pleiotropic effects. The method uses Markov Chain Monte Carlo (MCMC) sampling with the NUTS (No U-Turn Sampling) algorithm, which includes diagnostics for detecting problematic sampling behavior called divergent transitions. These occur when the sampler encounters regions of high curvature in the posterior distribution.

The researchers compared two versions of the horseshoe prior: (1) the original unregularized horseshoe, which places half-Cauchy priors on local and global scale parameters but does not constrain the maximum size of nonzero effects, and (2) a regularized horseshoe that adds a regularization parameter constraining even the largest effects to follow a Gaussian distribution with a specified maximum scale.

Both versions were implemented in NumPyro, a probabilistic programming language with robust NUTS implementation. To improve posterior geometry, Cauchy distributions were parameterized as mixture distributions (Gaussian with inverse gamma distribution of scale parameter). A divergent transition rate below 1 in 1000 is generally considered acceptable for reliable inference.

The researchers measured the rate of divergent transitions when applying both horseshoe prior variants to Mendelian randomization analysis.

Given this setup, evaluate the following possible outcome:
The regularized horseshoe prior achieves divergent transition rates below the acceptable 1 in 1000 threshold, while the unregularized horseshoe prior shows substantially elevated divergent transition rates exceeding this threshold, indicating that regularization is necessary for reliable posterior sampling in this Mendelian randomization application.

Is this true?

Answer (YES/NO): YES